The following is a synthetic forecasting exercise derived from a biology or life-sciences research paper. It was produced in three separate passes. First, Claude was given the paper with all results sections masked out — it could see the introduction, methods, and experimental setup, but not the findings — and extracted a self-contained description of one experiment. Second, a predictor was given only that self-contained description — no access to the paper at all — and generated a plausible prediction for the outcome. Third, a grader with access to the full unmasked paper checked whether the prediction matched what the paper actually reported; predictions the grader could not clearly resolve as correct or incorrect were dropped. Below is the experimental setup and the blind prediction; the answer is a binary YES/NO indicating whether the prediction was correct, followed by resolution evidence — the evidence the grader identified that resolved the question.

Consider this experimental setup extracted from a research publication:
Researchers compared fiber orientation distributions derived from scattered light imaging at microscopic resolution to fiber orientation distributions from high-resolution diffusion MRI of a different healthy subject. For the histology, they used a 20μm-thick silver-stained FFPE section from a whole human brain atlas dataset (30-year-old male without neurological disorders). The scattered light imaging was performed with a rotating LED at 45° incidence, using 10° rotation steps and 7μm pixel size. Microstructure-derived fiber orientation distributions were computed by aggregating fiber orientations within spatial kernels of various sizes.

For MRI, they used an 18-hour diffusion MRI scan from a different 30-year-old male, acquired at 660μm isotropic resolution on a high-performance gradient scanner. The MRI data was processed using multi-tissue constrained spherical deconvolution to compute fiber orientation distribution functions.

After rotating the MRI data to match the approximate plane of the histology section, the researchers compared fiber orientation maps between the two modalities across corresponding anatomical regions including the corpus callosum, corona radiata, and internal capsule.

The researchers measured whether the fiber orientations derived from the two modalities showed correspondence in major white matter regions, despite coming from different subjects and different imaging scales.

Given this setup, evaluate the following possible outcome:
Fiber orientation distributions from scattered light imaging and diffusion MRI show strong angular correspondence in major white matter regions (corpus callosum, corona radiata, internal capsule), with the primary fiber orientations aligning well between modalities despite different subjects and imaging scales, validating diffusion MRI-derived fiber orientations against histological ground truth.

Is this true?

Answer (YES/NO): YES